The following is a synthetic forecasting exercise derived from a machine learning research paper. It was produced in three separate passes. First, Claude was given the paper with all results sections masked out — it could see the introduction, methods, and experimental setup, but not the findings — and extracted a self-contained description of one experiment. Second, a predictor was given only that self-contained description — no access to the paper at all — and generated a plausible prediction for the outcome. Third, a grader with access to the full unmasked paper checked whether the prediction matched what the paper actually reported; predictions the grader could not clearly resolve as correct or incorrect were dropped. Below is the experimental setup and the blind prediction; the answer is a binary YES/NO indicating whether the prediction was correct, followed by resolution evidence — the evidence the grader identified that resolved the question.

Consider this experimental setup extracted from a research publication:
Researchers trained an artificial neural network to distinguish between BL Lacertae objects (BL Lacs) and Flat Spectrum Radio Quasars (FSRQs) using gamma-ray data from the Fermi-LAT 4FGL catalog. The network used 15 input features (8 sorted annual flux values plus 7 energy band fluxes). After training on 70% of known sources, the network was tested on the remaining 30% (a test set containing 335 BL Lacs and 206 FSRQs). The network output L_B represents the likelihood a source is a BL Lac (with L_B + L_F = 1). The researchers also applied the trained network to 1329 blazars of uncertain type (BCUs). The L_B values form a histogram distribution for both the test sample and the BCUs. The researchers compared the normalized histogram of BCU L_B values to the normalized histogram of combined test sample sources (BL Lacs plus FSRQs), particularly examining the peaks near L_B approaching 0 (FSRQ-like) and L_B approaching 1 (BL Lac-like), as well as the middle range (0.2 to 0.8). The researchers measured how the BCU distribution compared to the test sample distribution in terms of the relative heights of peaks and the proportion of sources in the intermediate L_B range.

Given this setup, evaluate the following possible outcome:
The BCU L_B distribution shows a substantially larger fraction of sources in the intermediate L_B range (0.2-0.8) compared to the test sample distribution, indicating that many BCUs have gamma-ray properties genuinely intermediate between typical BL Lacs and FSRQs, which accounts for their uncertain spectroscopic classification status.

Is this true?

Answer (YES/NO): NO